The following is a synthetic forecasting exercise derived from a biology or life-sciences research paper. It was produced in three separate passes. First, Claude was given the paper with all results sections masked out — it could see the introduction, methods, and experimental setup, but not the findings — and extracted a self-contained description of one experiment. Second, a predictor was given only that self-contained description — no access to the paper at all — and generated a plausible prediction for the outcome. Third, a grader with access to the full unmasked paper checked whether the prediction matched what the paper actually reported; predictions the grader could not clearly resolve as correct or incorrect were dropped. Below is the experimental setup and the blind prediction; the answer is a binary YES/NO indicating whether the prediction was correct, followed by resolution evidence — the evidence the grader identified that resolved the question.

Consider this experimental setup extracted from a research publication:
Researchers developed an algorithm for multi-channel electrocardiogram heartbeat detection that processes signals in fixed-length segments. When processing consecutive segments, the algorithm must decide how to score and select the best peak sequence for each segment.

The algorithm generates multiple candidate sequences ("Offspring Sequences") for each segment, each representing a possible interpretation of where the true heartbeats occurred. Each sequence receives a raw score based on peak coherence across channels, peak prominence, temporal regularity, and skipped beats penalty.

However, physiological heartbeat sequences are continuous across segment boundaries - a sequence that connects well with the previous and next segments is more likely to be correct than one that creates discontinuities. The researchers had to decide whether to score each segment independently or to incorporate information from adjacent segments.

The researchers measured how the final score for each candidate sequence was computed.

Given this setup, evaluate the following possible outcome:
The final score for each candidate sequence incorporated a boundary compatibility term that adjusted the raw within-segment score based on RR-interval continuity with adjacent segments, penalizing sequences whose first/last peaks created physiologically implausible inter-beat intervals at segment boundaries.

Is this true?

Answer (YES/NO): NO